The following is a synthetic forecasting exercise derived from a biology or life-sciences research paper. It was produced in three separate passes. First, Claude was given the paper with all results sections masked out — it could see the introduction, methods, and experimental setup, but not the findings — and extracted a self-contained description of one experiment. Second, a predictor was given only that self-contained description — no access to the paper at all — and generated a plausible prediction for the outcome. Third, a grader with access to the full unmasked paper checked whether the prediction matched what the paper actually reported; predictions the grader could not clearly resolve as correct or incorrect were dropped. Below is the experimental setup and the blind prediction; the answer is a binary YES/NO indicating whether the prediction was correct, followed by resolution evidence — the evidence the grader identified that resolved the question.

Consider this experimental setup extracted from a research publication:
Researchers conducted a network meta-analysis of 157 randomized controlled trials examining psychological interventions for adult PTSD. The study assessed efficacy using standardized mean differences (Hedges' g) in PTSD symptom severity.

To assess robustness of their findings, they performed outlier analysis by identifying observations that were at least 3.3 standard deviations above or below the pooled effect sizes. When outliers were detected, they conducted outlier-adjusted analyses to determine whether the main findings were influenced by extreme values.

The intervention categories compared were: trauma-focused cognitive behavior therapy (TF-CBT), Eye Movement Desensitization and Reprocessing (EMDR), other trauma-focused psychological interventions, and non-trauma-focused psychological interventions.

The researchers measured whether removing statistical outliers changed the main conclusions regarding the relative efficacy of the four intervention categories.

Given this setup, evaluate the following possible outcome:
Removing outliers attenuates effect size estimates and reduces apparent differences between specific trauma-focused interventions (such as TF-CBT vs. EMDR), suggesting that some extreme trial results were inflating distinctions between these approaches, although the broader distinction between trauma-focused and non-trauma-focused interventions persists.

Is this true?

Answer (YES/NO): NO